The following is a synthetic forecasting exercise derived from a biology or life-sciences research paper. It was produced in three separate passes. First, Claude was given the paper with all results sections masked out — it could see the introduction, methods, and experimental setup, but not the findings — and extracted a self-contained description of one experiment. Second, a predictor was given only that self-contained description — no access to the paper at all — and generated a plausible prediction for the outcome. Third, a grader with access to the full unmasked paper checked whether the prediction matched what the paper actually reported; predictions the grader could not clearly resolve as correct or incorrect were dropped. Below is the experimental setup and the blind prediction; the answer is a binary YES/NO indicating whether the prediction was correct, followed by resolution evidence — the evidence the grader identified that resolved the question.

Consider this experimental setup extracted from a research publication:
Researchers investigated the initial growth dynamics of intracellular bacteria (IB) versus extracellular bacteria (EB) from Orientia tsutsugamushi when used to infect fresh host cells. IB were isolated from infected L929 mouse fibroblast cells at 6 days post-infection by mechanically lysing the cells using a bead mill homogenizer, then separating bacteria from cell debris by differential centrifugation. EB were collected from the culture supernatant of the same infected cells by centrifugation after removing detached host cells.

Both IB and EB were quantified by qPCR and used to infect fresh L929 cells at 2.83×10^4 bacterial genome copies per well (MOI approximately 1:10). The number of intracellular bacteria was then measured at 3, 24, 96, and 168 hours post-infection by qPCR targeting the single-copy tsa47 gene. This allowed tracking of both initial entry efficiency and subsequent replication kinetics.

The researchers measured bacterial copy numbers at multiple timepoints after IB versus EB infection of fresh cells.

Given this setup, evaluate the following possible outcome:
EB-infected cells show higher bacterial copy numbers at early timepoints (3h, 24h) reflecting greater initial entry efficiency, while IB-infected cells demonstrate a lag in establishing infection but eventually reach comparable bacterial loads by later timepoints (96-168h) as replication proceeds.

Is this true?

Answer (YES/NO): NO